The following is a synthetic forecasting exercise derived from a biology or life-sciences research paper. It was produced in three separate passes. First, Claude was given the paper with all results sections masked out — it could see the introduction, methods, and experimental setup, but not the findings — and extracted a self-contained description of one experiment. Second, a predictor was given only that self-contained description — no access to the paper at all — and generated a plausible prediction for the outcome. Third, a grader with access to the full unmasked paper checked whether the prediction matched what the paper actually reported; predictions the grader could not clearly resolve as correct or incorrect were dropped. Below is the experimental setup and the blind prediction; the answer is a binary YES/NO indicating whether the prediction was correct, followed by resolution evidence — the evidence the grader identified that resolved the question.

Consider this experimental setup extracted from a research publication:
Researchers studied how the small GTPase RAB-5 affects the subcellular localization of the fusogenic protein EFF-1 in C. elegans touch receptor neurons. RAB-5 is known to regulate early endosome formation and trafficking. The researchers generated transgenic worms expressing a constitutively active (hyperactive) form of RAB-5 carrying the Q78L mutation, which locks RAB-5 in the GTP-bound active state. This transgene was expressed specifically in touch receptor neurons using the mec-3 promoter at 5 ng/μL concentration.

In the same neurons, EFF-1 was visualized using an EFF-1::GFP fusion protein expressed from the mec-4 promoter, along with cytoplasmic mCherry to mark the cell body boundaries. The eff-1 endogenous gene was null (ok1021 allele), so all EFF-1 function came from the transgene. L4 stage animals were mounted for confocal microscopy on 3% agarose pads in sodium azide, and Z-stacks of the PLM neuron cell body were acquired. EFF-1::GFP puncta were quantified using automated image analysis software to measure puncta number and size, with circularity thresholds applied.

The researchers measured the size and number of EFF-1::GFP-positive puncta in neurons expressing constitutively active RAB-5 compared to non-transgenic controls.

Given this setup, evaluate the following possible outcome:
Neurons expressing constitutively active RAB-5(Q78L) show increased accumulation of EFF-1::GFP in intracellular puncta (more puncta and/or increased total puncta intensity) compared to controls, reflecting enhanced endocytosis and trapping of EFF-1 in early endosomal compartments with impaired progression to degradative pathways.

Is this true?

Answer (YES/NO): YES